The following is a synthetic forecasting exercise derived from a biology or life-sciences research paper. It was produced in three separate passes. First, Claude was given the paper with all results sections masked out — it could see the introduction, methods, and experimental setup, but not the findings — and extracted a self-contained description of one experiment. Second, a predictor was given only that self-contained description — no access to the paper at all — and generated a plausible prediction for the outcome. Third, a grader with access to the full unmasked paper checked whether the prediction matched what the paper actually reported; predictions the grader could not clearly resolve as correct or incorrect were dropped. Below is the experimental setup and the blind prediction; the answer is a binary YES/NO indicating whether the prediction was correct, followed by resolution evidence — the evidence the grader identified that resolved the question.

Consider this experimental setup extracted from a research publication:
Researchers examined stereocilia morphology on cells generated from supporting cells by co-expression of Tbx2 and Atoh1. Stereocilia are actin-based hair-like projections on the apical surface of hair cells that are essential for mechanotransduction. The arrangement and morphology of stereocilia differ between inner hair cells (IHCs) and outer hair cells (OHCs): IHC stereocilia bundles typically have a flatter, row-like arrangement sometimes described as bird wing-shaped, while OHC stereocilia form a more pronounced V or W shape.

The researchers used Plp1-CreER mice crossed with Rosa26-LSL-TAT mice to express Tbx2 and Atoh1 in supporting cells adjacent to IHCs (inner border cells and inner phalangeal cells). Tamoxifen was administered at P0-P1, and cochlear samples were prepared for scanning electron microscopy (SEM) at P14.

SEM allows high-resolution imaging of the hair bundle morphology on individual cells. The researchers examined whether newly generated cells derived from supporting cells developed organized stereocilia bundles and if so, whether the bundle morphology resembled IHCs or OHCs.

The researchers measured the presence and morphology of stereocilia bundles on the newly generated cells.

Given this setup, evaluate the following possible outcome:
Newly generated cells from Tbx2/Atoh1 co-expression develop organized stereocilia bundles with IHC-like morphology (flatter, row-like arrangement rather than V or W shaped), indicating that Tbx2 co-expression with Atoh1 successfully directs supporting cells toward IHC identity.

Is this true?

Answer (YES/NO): YES